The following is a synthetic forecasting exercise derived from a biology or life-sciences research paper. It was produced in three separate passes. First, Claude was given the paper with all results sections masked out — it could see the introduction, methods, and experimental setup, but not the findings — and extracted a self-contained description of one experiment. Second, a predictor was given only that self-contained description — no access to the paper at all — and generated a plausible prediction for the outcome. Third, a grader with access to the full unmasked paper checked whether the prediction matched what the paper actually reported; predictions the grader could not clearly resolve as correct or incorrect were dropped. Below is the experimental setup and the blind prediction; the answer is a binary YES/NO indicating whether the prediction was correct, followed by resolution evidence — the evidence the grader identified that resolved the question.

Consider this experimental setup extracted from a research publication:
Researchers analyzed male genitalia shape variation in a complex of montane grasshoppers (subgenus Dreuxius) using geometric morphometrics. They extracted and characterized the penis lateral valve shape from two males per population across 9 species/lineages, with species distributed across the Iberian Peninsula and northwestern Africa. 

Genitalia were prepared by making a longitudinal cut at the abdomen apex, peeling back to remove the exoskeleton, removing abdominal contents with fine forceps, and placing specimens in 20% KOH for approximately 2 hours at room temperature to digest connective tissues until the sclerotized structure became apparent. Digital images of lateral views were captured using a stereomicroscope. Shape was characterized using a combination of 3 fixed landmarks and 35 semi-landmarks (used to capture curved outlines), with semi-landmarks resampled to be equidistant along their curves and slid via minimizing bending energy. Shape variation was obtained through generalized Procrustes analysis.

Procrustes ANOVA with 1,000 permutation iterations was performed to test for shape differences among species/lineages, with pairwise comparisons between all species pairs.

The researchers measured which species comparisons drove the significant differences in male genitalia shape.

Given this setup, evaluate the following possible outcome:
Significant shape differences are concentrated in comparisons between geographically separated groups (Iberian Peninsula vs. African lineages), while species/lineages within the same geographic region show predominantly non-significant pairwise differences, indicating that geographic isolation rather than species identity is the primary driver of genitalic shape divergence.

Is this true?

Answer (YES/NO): NO